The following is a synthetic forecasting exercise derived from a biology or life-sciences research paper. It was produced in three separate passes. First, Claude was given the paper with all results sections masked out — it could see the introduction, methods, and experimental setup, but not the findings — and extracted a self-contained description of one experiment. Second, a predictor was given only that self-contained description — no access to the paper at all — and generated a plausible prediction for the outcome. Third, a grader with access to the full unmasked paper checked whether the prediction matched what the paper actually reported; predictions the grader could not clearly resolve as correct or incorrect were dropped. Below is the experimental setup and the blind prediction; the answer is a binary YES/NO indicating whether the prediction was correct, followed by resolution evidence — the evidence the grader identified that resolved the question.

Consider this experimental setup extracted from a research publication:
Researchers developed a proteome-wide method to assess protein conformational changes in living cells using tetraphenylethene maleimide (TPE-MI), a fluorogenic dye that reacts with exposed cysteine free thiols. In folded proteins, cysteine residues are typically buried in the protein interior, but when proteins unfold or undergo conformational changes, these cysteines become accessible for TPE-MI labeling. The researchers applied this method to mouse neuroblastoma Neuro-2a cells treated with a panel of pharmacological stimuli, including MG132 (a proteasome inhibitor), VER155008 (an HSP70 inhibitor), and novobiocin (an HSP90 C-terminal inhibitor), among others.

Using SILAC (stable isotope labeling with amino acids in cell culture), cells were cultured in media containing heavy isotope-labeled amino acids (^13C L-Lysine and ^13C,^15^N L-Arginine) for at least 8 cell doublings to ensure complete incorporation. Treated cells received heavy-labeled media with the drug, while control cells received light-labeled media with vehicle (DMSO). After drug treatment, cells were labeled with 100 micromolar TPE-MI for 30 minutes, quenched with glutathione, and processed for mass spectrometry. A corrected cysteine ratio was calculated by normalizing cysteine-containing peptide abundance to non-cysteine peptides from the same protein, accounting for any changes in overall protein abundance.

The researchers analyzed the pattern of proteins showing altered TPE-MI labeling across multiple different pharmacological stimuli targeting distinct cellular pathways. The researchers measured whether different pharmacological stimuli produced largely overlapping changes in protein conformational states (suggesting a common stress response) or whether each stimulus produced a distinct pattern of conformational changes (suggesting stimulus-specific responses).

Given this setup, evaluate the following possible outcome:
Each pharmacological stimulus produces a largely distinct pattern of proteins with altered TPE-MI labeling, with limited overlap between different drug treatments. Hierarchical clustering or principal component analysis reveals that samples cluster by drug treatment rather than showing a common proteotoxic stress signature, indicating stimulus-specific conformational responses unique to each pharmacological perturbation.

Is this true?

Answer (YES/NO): YES